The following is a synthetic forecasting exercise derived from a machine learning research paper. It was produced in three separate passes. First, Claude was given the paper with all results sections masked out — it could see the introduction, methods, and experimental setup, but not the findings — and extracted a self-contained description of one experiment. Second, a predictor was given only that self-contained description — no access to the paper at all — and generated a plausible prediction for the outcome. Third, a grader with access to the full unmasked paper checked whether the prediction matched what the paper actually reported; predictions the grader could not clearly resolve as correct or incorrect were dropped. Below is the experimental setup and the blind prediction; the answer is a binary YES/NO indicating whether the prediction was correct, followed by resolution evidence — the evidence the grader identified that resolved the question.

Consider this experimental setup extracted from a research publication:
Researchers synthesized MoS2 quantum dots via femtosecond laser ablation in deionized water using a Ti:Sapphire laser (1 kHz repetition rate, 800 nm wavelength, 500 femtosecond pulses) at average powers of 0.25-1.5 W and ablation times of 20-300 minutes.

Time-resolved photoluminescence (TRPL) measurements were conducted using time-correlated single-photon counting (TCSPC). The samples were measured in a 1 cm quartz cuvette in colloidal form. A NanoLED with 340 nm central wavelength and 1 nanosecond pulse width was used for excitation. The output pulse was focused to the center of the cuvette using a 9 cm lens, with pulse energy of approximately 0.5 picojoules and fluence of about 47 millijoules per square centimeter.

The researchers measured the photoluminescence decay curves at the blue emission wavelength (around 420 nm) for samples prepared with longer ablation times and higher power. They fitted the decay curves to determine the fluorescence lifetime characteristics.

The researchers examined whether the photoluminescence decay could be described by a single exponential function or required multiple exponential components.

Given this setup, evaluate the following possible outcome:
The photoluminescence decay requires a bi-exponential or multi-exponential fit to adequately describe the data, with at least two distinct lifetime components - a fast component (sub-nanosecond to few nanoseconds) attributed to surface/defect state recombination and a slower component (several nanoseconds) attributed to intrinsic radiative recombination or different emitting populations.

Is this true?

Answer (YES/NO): NO